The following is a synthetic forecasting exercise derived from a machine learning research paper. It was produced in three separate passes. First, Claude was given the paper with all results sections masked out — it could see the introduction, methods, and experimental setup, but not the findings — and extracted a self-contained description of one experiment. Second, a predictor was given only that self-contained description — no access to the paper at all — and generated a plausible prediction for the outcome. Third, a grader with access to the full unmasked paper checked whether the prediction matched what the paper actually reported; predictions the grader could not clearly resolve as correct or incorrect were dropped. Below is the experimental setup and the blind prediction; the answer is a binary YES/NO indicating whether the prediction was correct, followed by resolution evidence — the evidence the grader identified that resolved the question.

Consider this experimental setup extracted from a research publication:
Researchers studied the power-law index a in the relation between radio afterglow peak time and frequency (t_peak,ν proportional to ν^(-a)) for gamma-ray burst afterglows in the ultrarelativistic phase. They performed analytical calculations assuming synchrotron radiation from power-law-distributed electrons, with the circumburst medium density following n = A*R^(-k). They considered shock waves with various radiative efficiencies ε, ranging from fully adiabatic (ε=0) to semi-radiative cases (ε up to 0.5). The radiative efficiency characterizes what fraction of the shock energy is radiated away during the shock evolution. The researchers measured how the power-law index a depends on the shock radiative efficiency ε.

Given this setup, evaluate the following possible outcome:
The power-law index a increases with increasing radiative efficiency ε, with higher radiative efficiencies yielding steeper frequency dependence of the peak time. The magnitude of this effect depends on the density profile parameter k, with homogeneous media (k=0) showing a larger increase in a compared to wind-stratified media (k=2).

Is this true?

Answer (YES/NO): NO